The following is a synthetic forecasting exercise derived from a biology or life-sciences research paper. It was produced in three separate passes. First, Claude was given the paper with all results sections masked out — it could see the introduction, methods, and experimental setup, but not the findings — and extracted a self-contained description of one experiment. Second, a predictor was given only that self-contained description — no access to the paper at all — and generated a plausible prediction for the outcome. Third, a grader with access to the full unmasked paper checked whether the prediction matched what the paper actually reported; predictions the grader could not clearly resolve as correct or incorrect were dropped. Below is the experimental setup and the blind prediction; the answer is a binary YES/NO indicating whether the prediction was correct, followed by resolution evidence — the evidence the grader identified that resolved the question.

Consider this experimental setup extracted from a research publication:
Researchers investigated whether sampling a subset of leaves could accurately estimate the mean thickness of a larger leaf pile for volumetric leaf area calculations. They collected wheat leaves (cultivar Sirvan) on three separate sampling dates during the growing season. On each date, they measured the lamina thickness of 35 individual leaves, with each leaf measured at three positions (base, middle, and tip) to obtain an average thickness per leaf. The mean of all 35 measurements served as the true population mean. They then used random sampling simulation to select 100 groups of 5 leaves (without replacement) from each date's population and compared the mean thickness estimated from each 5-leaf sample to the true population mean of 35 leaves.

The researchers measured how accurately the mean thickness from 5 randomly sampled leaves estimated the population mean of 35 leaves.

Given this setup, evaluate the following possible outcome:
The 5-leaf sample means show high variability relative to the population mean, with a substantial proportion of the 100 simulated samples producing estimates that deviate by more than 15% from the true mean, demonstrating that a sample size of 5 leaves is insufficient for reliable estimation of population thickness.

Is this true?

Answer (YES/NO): NO